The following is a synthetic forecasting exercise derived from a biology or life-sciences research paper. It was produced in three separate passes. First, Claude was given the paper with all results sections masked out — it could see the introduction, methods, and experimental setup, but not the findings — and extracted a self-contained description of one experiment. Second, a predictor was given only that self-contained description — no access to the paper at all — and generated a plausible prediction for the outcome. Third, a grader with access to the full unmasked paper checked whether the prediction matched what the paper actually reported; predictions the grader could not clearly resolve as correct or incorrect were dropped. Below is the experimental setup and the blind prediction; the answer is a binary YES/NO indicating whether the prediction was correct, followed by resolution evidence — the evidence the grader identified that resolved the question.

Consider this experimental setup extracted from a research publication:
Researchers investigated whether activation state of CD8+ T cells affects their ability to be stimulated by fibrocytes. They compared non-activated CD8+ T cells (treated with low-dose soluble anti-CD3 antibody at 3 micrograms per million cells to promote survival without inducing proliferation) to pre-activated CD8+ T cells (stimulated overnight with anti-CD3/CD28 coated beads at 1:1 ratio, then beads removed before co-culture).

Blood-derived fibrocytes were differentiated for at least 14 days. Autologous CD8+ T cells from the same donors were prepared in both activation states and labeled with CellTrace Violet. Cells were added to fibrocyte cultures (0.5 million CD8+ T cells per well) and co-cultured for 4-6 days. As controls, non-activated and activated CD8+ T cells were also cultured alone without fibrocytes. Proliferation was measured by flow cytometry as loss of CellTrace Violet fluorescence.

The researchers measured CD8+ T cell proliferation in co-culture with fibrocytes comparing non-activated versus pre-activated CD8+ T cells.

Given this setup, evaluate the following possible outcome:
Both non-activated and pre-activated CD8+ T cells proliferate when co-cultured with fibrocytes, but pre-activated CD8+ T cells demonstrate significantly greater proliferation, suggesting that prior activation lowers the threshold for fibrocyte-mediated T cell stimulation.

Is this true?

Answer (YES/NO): NO